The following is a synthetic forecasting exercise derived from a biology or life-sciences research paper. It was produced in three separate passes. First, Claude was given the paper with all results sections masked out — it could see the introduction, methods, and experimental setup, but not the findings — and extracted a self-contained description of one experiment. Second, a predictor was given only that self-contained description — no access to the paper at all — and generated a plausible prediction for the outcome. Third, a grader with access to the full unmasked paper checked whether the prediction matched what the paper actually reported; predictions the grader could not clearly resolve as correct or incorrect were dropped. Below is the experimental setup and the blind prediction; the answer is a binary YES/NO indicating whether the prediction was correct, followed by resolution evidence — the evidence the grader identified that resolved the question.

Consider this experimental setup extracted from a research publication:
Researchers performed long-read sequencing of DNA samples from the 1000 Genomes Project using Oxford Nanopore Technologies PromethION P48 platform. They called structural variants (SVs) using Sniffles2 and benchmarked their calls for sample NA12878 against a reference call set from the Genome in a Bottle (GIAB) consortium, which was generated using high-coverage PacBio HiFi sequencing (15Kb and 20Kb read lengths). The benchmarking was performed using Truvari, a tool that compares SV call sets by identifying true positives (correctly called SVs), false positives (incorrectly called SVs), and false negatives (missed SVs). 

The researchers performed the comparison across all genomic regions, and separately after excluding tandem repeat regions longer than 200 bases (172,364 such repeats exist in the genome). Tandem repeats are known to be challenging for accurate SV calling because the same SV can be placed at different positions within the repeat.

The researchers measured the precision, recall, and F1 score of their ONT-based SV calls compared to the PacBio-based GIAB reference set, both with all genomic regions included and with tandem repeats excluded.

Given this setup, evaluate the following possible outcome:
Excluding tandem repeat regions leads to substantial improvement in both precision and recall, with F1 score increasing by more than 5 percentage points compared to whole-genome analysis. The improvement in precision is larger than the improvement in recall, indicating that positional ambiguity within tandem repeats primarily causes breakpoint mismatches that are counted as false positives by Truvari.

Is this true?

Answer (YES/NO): YES